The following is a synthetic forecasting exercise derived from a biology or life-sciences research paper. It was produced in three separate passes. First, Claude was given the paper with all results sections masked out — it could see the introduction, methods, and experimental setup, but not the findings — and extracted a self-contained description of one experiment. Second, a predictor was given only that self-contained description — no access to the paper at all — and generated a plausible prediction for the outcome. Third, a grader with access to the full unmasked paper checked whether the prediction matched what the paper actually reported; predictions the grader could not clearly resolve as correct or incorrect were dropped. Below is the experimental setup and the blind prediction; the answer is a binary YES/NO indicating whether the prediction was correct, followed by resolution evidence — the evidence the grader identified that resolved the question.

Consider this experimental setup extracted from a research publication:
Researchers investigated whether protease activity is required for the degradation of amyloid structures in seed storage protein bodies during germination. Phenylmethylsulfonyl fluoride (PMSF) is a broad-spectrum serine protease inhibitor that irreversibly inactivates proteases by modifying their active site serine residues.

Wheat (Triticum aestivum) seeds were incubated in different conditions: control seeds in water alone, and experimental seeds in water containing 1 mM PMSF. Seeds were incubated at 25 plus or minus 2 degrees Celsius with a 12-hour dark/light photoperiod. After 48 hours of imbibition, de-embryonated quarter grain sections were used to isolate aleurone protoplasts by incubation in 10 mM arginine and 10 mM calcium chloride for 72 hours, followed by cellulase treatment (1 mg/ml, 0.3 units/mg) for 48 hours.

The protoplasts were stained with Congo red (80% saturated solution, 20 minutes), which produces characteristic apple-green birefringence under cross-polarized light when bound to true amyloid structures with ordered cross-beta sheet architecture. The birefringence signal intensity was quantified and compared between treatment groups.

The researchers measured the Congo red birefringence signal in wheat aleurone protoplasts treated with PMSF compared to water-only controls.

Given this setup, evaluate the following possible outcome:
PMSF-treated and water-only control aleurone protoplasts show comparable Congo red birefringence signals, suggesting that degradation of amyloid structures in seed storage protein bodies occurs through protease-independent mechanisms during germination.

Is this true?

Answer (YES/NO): NO